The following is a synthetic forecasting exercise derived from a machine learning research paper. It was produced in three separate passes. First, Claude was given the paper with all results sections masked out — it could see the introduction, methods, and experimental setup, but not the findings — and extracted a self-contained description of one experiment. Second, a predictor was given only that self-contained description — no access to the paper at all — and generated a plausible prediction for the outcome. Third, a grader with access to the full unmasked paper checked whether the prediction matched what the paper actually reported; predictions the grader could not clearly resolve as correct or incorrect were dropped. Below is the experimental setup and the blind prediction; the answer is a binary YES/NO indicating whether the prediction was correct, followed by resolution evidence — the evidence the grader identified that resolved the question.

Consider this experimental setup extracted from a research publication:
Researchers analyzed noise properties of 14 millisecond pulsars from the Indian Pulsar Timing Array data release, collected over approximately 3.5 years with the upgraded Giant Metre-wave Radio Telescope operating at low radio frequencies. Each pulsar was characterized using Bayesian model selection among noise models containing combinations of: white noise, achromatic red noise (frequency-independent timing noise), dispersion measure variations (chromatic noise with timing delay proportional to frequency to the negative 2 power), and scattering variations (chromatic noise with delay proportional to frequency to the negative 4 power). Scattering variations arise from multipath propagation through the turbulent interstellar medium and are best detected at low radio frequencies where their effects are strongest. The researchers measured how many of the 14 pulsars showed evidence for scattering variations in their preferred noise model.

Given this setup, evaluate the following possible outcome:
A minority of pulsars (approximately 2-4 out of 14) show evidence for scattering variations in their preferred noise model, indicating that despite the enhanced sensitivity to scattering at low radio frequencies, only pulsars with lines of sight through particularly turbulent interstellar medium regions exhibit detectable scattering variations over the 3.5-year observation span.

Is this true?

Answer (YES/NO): YES